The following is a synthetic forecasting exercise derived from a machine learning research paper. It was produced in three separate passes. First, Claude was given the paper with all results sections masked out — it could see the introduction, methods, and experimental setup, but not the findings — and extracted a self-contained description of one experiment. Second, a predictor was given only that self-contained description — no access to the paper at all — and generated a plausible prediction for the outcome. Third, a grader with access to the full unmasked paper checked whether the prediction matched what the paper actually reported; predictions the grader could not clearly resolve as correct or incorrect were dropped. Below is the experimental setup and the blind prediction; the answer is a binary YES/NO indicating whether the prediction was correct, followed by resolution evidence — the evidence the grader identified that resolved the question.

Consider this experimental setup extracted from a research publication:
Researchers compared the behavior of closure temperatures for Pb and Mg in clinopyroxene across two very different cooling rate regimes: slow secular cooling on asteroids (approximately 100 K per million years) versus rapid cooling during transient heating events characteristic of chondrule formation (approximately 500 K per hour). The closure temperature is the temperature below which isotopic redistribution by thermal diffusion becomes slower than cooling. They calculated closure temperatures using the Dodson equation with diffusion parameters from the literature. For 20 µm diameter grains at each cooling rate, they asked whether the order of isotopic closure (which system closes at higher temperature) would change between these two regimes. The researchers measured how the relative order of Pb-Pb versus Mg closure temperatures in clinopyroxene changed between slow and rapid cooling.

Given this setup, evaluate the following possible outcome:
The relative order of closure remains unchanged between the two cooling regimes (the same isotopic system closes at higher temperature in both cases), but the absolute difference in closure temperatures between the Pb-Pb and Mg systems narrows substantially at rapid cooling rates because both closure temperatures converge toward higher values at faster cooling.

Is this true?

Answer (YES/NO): NO